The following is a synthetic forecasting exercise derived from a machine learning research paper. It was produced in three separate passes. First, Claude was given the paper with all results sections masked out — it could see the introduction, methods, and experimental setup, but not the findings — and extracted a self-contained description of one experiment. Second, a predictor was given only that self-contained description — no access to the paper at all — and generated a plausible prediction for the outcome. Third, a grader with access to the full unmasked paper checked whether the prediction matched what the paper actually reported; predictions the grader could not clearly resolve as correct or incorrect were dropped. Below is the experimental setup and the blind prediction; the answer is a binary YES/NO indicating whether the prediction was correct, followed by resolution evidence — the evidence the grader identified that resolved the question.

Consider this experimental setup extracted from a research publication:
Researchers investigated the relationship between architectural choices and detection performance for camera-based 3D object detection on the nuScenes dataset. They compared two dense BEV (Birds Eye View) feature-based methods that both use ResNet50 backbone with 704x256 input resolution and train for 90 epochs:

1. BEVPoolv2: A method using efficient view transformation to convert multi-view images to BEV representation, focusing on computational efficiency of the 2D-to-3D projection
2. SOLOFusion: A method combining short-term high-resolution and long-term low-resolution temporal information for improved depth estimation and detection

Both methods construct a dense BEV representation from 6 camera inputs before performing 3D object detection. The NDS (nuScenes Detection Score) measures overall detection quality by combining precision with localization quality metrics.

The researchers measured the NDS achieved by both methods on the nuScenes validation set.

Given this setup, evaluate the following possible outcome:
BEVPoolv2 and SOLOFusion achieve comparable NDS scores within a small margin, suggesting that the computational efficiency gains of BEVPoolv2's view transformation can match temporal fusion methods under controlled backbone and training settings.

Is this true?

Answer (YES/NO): NO